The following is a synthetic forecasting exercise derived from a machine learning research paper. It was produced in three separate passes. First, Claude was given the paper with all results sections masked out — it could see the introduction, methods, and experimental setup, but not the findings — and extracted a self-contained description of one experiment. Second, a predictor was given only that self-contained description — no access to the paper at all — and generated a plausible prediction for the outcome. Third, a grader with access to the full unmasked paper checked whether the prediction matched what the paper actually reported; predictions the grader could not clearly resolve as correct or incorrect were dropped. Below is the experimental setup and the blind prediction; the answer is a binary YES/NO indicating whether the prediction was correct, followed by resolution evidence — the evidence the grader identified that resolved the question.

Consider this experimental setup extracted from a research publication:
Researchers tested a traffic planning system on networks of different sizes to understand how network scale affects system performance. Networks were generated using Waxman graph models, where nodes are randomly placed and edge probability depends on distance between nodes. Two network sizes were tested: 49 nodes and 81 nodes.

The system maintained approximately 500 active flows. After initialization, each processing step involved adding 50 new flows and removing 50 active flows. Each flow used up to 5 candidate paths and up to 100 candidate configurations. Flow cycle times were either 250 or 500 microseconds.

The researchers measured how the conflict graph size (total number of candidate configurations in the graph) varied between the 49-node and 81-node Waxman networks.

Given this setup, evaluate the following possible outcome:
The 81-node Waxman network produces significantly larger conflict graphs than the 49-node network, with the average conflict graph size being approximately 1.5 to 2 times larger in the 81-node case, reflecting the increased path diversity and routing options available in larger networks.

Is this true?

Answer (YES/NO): NO